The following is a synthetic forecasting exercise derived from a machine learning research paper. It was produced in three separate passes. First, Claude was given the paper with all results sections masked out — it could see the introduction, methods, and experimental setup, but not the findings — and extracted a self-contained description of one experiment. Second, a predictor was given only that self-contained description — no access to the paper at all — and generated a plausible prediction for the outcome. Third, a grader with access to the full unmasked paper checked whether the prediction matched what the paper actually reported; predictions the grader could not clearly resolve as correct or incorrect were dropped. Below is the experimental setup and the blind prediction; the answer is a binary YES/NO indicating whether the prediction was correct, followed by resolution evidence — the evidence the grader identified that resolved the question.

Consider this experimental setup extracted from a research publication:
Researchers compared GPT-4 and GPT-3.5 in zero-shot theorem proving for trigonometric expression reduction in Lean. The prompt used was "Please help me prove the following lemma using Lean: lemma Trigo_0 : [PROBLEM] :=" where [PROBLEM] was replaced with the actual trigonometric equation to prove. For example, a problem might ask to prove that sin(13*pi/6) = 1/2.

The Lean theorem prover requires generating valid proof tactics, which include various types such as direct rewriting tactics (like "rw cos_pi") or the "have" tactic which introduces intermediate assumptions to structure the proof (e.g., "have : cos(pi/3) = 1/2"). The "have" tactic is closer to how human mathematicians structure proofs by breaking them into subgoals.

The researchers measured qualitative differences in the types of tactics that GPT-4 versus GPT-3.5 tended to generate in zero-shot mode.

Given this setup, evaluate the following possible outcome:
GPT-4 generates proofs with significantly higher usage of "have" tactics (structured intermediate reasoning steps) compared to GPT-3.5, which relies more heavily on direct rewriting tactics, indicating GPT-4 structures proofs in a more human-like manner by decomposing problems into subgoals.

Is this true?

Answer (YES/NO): YES